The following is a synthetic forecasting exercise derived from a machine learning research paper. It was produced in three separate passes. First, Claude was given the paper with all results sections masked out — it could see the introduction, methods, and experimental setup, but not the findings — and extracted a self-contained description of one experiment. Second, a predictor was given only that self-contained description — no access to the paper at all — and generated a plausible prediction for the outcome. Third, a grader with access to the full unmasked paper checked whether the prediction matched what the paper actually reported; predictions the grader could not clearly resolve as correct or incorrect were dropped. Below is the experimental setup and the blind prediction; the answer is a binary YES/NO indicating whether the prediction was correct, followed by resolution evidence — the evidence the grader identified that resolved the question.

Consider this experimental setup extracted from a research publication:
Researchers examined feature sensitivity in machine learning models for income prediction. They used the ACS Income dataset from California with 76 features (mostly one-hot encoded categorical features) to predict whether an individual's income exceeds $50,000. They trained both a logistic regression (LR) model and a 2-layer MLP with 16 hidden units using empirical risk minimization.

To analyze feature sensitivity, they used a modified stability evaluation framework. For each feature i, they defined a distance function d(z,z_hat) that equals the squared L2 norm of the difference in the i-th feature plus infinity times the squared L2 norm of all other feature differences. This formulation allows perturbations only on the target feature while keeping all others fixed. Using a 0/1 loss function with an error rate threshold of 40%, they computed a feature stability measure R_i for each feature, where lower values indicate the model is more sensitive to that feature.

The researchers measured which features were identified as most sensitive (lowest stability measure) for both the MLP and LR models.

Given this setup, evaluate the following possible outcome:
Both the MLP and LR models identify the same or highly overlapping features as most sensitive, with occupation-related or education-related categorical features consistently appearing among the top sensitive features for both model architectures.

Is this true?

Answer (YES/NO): NO